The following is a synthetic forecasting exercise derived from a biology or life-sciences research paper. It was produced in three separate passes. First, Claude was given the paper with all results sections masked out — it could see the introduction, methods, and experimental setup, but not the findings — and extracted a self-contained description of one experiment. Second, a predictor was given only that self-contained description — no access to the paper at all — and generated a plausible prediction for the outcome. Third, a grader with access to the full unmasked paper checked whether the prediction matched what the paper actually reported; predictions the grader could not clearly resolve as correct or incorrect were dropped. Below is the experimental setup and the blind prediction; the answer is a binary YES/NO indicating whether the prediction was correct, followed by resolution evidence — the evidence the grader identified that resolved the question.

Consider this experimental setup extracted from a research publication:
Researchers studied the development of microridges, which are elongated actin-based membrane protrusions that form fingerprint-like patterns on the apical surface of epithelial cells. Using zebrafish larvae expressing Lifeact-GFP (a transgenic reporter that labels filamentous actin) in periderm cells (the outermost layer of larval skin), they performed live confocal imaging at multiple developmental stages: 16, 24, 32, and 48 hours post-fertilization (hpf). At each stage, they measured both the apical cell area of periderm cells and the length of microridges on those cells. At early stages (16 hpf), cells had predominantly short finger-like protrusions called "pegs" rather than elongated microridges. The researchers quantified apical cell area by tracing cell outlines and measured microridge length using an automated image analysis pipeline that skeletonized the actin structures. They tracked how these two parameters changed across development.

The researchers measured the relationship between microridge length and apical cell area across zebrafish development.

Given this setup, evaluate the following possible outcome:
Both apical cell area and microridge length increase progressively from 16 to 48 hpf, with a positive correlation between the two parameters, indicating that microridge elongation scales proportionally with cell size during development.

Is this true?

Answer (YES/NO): NO